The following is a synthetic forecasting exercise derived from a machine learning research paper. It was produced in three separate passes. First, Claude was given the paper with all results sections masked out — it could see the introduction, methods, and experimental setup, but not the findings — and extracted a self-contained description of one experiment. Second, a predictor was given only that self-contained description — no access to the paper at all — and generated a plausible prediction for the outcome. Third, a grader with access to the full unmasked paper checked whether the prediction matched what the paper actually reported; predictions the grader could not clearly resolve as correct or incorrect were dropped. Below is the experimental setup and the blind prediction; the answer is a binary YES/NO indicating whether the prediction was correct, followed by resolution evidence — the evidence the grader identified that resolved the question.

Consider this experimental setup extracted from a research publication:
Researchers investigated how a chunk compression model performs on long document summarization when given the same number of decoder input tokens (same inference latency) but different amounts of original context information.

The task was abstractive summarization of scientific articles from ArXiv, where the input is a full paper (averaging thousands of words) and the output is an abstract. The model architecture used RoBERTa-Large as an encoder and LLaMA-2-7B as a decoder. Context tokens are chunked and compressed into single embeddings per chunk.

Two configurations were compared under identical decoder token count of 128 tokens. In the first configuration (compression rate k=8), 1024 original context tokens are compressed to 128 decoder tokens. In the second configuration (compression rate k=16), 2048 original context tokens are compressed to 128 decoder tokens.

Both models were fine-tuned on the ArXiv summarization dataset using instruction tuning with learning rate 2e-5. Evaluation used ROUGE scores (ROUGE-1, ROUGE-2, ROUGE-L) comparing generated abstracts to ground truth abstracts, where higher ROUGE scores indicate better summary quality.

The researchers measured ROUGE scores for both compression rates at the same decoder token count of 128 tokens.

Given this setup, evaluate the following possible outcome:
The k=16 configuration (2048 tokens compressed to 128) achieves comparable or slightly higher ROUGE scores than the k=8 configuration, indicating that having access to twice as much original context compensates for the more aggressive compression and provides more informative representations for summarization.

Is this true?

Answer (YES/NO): YES